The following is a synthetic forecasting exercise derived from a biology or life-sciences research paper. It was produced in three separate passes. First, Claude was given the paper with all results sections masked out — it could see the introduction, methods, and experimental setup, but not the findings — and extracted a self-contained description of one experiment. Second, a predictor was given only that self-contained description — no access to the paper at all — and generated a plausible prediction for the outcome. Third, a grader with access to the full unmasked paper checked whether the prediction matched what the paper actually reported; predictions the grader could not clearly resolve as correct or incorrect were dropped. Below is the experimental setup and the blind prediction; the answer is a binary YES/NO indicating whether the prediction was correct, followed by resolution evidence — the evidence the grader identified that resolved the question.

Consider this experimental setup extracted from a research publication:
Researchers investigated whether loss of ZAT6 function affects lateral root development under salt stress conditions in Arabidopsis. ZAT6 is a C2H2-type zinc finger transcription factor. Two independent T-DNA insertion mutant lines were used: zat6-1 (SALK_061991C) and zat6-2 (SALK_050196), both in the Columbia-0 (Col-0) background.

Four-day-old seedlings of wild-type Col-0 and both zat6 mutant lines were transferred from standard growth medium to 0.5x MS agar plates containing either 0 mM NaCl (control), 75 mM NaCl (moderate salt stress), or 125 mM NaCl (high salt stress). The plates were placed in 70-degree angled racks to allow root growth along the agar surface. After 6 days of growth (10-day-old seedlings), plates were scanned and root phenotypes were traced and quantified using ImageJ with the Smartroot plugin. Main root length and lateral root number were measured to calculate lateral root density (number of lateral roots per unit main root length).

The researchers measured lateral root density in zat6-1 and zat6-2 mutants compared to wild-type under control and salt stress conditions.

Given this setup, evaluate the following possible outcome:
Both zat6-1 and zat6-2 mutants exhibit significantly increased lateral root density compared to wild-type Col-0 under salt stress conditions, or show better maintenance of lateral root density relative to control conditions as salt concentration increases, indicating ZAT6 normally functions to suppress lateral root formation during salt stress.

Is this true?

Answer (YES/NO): NO